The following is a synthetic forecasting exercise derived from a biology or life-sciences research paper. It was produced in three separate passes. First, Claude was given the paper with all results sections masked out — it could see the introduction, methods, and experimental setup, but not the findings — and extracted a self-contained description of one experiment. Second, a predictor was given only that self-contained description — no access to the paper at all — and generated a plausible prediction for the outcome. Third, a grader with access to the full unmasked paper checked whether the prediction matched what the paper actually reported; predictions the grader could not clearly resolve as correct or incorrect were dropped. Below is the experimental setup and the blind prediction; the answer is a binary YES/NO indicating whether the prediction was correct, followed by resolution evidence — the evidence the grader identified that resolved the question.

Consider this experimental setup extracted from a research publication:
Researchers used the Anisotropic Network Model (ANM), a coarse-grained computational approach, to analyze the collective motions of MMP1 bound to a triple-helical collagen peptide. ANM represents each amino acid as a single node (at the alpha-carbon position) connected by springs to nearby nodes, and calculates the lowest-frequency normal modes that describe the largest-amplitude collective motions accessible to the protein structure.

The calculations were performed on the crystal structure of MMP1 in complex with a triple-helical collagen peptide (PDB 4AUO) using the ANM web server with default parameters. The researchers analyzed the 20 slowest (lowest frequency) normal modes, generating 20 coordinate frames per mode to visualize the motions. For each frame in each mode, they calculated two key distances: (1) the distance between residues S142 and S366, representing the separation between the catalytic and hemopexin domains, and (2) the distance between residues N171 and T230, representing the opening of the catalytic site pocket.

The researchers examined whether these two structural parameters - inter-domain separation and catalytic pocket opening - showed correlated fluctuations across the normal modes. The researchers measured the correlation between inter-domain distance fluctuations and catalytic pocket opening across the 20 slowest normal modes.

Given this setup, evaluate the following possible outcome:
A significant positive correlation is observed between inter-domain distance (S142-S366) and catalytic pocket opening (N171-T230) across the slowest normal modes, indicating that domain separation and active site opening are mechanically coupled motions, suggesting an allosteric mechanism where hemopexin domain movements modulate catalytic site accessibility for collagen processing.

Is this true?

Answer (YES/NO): YES